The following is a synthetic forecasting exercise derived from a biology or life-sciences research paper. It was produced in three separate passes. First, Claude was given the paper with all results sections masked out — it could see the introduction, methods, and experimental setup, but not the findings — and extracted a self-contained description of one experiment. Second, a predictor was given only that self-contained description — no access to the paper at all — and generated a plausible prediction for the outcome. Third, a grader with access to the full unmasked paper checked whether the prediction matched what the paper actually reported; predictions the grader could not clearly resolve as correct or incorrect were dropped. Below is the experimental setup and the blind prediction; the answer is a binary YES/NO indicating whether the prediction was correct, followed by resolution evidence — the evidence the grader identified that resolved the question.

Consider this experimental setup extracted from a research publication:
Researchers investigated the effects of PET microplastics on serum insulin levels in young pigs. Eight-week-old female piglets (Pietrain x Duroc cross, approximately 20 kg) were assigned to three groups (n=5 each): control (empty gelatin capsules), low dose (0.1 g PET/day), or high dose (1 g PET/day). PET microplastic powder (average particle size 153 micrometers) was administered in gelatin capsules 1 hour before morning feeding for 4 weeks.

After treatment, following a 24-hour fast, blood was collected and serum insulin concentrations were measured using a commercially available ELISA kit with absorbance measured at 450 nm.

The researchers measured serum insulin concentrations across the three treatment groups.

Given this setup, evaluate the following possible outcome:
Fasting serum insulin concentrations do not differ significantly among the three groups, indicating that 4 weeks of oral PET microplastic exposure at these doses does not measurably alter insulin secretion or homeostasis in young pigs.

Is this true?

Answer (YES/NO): NO